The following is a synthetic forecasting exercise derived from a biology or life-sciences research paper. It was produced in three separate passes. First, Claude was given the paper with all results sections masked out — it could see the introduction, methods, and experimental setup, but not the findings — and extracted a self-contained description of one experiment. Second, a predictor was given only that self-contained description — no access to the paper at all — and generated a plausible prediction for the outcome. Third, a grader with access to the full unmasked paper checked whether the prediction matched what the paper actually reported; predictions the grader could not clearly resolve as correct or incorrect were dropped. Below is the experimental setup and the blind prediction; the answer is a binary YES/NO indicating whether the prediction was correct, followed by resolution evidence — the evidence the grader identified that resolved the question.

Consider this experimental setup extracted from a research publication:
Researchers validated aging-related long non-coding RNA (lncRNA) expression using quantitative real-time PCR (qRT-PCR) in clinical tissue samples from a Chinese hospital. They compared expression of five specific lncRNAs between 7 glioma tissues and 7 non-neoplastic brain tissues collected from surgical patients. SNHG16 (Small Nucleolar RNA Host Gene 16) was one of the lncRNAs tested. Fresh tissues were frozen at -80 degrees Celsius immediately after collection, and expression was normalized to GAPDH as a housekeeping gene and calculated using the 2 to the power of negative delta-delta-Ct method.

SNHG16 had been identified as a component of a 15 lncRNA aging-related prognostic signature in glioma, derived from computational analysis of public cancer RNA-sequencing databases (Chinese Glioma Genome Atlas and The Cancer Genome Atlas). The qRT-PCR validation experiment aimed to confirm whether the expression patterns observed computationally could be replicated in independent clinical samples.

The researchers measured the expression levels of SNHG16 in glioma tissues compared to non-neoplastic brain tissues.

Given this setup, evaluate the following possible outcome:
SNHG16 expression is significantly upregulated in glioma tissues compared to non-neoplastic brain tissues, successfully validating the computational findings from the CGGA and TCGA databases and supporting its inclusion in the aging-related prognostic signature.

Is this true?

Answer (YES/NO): YES